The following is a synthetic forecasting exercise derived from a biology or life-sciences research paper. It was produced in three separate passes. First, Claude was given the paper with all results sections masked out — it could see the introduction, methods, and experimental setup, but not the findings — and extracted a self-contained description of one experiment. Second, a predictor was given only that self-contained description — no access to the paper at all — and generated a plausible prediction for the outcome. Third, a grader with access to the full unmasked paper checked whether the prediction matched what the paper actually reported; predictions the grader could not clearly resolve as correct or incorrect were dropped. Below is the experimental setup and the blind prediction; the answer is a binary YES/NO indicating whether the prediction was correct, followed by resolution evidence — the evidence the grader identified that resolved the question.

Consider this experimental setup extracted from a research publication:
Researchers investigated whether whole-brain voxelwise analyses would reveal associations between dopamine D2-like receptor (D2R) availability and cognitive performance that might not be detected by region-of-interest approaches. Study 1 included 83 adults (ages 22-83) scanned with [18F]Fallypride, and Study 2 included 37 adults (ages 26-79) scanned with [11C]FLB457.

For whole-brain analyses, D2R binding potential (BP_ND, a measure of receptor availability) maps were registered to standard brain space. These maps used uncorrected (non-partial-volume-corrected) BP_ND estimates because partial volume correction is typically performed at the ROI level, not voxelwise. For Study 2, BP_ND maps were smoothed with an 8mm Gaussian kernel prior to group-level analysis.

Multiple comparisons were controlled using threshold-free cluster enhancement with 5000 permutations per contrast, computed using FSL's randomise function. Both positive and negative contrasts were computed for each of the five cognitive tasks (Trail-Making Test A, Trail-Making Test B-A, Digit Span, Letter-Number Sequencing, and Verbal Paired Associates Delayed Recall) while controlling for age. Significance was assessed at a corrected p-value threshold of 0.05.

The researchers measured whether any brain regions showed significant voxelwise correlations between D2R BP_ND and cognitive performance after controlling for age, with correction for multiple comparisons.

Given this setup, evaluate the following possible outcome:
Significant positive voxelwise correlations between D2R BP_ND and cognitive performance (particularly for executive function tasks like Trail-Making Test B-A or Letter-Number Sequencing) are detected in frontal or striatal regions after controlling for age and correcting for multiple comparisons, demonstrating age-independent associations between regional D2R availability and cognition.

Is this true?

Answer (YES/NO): NO